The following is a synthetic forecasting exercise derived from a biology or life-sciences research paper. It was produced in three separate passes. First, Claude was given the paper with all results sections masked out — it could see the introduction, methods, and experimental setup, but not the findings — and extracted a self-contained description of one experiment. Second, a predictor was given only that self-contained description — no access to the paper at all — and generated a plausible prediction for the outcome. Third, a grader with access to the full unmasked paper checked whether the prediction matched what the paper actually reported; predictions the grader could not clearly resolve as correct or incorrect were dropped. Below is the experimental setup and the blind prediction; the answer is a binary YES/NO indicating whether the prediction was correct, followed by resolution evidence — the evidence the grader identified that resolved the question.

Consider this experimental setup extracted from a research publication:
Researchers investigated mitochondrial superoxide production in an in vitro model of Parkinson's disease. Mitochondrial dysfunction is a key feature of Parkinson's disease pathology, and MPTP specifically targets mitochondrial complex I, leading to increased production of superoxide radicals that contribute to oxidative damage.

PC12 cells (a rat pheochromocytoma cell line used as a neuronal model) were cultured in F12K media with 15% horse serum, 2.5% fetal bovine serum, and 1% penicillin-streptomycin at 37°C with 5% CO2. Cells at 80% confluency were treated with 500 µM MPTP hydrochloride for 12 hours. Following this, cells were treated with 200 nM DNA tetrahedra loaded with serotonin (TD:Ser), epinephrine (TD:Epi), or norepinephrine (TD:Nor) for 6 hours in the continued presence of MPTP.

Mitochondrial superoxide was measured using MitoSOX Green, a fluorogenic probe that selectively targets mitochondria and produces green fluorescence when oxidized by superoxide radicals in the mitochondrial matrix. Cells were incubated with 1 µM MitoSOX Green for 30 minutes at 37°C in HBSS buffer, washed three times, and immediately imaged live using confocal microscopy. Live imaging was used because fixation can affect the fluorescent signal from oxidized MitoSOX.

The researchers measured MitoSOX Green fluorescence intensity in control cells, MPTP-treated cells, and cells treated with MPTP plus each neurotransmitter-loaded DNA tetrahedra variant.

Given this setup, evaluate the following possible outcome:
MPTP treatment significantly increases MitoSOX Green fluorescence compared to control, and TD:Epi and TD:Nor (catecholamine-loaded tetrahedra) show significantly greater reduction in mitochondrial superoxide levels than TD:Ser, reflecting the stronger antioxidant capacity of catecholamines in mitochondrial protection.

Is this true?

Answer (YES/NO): NO